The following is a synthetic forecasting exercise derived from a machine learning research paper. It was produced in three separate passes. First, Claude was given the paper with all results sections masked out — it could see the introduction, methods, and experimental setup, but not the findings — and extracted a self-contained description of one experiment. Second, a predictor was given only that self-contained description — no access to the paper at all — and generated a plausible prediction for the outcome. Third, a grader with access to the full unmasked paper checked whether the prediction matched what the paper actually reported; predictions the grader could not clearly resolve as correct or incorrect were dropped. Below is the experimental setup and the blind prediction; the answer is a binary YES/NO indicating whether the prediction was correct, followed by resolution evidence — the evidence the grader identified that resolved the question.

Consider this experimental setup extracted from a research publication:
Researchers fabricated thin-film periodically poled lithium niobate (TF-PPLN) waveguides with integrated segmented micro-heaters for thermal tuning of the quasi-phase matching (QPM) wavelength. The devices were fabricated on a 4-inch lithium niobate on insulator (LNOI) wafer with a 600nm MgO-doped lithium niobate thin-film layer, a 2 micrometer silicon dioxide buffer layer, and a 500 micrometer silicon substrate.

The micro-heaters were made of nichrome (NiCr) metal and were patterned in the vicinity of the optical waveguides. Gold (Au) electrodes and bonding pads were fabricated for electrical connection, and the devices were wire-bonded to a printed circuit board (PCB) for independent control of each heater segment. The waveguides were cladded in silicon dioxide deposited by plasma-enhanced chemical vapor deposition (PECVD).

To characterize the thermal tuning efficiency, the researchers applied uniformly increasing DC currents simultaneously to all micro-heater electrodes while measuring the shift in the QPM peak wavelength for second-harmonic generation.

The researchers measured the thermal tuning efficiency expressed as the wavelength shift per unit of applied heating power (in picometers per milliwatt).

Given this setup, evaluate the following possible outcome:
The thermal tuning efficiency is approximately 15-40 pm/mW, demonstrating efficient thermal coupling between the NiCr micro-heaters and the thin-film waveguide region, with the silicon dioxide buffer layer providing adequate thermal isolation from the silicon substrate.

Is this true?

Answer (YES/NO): NO